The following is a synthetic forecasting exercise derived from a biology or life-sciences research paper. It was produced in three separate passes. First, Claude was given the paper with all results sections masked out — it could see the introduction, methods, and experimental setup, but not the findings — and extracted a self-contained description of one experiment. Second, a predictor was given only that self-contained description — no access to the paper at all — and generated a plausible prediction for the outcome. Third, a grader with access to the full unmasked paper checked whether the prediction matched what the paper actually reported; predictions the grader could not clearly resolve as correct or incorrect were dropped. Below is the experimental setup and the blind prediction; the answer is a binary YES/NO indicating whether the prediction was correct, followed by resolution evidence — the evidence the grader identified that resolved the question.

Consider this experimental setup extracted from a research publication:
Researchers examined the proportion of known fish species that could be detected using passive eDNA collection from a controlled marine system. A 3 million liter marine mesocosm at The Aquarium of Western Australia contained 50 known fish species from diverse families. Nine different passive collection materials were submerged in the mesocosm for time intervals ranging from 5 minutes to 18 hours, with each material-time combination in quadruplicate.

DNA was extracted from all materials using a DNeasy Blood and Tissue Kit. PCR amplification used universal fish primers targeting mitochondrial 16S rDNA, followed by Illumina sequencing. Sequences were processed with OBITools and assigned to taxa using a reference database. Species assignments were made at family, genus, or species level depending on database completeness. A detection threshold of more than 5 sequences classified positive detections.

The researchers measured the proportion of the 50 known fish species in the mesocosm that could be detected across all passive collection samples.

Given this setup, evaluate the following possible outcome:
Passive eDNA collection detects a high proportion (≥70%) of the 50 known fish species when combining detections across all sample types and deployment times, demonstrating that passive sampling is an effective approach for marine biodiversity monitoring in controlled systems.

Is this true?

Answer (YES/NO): YES